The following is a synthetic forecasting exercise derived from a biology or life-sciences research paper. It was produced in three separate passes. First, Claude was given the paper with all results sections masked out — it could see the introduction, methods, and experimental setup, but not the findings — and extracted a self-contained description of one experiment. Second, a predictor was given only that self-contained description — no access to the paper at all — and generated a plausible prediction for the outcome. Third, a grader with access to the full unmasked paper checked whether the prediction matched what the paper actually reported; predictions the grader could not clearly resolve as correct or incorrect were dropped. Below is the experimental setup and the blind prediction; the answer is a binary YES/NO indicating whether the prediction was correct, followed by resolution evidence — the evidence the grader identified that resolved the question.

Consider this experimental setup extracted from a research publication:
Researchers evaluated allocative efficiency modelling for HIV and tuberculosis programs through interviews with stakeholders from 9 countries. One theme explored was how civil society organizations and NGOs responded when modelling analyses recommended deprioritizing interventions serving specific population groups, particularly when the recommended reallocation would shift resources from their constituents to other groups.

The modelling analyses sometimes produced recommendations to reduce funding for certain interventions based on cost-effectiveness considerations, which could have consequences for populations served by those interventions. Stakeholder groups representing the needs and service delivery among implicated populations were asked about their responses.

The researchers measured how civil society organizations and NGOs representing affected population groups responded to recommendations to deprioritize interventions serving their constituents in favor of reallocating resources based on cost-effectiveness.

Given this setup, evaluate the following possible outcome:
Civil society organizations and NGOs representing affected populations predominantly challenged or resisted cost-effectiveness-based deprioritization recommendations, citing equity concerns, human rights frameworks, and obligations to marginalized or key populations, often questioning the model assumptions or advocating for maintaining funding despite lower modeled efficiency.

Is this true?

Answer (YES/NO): YES